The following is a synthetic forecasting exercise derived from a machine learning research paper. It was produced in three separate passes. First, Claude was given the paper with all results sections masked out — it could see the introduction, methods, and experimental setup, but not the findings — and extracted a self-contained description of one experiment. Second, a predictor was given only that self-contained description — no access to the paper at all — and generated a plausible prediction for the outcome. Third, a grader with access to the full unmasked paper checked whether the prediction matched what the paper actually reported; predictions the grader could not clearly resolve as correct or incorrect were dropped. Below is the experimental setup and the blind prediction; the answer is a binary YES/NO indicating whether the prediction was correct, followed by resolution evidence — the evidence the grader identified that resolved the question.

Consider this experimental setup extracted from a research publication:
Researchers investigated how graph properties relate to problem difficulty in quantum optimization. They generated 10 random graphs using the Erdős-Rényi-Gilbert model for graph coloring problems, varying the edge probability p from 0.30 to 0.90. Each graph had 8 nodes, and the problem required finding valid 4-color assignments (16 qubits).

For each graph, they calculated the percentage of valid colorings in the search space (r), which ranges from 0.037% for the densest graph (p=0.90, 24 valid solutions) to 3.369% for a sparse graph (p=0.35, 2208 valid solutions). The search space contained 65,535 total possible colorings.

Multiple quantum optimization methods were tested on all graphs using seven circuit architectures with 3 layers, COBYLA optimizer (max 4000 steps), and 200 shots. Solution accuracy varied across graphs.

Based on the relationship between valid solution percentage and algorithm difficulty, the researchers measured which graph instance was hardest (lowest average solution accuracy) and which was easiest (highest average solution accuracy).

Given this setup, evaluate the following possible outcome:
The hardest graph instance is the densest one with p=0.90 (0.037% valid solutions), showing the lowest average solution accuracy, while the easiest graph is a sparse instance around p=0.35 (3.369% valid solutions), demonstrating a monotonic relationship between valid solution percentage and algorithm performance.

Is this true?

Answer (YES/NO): YES